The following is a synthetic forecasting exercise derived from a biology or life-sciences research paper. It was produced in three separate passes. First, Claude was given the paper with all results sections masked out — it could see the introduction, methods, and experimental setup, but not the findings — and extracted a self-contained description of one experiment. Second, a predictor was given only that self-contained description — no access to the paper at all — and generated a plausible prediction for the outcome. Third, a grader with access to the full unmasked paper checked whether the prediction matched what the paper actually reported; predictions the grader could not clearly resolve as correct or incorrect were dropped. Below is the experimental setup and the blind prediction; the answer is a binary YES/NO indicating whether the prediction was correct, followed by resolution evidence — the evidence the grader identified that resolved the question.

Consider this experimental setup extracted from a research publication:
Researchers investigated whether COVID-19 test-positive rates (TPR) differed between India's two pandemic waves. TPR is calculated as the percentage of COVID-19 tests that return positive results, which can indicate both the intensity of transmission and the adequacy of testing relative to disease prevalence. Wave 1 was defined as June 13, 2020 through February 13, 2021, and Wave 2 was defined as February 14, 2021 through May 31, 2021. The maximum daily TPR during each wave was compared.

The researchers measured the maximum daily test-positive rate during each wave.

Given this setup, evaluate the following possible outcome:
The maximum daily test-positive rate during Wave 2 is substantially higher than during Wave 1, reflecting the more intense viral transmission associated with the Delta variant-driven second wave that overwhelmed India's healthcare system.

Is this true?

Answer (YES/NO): YES